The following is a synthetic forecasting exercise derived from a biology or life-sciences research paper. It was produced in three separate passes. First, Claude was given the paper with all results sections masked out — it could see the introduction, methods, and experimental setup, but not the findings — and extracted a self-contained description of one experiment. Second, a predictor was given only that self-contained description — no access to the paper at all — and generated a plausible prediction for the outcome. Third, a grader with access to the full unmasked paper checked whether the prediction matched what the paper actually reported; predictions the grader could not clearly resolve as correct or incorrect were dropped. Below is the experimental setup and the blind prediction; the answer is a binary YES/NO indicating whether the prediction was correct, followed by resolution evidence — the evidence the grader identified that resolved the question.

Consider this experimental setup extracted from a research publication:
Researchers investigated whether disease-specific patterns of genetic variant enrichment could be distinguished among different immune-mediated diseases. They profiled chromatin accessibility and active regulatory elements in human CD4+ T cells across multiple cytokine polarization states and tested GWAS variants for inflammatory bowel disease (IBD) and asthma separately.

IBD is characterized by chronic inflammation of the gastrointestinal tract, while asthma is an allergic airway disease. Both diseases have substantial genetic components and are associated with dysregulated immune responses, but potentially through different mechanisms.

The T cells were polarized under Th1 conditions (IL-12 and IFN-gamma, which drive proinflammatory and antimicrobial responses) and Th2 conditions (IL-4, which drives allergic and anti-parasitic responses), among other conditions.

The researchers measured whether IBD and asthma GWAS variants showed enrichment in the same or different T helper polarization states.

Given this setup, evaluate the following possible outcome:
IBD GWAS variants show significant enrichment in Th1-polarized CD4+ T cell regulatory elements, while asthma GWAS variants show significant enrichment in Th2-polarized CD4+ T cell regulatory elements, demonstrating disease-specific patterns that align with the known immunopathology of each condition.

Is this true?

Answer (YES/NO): YES